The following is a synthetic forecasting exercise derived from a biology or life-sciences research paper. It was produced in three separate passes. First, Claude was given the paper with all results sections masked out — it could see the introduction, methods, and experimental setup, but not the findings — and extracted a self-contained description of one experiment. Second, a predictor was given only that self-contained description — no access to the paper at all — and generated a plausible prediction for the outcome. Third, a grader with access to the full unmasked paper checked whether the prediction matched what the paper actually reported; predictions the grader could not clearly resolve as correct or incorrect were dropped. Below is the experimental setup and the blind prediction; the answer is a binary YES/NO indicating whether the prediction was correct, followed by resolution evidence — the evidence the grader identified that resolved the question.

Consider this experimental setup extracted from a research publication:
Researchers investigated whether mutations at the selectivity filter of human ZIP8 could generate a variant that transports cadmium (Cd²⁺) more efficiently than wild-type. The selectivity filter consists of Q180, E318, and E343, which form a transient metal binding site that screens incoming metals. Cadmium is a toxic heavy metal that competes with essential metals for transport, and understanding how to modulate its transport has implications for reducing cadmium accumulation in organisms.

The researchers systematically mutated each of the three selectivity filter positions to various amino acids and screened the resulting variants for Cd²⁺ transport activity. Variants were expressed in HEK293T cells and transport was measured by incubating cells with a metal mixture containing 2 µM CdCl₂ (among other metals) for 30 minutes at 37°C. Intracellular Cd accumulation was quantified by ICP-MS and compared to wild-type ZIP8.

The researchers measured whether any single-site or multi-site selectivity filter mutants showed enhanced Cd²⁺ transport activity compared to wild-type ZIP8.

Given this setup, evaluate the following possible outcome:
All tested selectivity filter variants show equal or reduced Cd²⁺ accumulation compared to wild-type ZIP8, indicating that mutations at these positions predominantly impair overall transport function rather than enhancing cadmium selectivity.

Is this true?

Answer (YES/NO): NO